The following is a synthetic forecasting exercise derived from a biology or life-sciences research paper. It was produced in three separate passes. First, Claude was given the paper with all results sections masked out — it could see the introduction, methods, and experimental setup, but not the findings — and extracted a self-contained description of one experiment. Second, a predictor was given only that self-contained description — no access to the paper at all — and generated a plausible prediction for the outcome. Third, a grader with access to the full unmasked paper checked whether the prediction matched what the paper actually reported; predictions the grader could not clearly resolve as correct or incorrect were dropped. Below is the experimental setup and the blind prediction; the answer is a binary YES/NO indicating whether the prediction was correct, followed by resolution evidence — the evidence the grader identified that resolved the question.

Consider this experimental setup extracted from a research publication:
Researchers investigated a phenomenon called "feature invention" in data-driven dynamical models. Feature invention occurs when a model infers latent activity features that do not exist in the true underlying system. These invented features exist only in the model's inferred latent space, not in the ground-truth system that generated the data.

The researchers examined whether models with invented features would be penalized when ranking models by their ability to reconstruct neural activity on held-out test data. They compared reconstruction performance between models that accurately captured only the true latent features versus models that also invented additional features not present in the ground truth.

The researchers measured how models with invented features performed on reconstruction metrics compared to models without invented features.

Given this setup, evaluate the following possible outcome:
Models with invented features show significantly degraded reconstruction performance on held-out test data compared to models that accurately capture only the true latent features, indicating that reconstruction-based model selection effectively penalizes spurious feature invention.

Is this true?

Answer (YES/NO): NO